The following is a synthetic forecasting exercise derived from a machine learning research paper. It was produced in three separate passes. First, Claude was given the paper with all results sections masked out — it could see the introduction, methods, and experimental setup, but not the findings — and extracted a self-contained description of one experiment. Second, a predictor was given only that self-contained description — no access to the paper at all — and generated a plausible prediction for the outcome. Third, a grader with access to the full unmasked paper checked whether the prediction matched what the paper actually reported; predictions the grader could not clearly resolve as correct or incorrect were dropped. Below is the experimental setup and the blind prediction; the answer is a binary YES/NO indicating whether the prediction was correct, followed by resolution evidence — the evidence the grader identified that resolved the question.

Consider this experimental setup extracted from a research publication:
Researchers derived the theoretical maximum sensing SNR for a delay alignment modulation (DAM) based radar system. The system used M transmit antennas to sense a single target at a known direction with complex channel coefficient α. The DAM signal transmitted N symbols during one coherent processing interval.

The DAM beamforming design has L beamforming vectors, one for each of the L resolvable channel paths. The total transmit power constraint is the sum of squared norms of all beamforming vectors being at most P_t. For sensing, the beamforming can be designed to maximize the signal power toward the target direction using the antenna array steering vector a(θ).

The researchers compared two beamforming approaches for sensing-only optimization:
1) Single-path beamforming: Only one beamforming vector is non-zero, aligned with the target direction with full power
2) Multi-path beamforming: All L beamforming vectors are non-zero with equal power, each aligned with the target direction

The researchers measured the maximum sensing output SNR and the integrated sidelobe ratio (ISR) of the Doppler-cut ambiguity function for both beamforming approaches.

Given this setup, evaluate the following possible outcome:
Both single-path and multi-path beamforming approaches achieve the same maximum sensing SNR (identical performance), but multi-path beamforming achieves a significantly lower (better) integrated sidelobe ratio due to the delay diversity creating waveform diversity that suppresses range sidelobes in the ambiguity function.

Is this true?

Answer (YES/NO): NO